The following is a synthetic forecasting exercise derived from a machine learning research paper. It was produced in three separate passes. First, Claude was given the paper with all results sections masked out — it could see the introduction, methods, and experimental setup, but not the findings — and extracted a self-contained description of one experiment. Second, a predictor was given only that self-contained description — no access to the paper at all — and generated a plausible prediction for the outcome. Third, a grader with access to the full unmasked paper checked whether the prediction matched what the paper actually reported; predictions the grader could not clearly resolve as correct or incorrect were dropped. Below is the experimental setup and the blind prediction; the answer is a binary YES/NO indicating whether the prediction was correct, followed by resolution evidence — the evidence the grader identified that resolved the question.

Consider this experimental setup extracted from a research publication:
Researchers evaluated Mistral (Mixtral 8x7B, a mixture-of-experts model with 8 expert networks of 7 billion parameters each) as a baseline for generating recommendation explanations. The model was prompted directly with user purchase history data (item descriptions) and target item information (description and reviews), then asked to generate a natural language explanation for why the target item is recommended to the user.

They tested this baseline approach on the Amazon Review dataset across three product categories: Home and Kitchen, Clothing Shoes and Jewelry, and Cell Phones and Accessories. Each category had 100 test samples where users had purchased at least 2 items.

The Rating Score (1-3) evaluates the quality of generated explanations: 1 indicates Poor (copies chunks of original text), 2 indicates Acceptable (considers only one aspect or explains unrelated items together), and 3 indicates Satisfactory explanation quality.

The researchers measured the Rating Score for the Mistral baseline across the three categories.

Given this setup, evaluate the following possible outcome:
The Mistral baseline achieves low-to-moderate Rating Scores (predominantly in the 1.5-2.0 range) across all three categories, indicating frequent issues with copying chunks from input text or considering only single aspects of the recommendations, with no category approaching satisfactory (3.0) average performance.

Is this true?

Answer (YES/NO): NO